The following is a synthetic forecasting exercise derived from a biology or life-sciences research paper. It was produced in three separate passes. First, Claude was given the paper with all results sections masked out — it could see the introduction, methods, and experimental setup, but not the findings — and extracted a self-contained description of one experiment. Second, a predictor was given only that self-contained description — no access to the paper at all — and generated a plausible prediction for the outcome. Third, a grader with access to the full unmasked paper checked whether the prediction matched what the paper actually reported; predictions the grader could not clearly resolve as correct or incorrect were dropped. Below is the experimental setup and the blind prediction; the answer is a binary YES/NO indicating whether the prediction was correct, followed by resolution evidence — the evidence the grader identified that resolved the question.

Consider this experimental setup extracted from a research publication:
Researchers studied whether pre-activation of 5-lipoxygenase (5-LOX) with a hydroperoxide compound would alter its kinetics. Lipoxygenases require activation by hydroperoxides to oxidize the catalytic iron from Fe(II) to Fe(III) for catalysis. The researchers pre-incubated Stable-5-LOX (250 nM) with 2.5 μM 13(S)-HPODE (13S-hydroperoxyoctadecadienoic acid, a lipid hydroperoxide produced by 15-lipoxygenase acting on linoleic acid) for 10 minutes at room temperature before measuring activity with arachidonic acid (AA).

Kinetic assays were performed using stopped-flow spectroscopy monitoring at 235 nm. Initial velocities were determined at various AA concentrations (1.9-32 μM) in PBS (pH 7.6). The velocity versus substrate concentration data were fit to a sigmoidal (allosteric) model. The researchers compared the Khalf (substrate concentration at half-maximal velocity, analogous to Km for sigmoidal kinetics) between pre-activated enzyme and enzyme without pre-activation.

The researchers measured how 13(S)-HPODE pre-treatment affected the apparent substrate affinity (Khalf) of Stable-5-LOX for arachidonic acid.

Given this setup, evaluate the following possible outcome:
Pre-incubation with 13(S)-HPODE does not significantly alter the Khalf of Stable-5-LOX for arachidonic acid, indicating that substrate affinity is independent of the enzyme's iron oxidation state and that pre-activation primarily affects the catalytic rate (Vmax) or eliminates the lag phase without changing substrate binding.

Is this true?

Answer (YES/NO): NO